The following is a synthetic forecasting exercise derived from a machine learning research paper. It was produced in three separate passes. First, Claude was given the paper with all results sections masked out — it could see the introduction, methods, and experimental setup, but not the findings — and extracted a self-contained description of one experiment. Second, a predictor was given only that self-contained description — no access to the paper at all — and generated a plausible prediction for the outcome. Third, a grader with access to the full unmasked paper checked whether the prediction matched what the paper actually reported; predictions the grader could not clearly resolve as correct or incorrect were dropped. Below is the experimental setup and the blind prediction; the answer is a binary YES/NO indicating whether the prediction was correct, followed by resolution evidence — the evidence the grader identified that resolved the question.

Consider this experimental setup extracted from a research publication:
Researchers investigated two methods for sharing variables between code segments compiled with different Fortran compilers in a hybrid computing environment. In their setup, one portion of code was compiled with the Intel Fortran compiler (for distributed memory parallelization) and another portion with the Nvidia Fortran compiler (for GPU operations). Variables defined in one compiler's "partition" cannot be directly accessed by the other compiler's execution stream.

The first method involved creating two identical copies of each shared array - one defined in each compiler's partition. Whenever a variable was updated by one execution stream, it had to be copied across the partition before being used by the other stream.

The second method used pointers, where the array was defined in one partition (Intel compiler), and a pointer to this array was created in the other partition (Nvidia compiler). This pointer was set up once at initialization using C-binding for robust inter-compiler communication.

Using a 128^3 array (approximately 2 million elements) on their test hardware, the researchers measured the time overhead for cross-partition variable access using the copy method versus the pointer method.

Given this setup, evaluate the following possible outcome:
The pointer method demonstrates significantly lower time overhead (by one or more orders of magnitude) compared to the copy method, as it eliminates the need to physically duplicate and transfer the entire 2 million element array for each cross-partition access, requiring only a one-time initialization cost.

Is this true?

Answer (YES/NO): YES